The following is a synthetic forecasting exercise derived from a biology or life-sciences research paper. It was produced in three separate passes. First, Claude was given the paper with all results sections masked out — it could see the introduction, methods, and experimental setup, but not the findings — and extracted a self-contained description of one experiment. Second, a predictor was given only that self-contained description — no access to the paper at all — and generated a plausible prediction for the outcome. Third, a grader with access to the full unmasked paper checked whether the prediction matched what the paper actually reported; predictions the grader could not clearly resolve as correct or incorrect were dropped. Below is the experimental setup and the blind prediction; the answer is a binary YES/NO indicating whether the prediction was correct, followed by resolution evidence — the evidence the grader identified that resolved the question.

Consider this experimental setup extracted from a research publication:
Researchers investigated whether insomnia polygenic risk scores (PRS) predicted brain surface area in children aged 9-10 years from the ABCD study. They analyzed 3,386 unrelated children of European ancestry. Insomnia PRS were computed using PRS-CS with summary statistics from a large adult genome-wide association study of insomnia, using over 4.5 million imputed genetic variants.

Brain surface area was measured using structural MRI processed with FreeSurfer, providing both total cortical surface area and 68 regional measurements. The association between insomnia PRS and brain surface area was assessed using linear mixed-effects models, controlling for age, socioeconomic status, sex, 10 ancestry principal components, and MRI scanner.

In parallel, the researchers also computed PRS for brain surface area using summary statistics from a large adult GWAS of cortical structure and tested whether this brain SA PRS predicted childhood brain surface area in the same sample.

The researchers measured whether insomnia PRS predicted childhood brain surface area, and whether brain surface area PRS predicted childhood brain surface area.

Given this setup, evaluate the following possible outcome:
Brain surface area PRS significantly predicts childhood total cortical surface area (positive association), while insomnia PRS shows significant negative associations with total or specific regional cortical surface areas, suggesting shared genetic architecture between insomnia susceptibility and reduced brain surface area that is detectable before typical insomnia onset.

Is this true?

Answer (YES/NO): NO